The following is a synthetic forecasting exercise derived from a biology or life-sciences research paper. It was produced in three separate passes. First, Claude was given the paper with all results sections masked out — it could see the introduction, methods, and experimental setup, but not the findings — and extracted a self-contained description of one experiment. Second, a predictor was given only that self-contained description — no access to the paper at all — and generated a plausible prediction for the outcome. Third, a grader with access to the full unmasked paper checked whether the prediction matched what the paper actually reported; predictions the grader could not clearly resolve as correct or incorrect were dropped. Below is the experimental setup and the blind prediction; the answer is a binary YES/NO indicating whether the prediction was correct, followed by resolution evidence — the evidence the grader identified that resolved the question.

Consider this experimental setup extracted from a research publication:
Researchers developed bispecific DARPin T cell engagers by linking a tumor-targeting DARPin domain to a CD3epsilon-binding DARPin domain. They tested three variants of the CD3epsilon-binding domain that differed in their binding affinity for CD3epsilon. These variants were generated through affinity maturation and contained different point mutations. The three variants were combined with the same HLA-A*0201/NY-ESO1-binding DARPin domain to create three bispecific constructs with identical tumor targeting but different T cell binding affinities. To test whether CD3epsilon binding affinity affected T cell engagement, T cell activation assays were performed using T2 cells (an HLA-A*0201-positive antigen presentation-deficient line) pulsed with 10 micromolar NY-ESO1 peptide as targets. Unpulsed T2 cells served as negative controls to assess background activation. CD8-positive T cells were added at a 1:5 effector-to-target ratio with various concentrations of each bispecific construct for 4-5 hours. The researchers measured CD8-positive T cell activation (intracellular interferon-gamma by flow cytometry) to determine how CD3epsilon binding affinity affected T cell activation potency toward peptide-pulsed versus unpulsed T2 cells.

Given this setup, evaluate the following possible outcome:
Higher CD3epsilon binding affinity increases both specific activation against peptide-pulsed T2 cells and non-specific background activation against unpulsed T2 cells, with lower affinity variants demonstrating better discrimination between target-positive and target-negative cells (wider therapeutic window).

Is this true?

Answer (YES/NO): NO